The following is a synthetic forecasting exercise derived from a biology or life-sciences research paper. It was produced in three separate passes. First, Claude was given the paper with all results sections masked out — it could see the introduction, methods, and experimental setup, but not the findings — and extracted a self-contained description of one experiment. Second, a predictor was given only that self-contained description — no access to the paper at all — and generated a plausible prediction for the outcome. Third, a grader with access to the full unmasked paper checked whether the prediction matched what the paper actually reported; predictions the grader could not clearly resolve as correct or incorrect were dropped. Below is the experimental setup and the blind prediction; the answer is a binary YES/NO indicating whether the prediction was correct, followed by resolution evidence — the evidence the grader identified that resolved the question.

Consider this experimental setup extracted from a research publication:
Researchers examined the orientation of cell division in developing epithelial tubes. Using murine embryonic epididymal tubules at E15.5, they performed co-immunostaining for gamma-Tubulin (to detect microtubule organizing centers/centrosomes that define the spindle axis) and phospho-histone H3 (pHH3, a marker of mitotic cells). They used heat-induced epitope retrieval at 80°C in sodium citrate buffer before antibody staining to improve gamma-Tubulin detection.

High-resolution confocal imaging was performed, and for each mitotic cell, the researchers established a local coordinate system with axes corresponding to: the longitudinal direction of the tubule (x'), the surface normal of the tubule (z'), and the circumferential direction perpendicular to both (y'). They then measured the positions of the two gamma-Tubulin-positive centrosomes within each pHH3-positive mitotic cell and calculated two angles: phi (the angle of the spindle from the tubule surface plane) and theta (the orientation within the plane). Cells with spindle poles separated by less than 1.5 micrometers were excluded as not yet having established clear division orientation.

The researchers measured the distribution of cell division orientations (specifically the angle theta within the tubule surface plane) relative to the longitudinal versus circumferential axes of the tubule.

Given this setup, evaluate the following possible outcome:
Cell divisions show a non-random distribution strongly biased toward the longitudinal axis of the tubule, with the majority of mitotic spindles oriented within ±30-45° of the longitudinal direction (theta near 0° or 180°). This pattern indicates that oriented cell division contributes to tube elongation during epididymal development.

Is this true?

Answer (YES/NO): NO